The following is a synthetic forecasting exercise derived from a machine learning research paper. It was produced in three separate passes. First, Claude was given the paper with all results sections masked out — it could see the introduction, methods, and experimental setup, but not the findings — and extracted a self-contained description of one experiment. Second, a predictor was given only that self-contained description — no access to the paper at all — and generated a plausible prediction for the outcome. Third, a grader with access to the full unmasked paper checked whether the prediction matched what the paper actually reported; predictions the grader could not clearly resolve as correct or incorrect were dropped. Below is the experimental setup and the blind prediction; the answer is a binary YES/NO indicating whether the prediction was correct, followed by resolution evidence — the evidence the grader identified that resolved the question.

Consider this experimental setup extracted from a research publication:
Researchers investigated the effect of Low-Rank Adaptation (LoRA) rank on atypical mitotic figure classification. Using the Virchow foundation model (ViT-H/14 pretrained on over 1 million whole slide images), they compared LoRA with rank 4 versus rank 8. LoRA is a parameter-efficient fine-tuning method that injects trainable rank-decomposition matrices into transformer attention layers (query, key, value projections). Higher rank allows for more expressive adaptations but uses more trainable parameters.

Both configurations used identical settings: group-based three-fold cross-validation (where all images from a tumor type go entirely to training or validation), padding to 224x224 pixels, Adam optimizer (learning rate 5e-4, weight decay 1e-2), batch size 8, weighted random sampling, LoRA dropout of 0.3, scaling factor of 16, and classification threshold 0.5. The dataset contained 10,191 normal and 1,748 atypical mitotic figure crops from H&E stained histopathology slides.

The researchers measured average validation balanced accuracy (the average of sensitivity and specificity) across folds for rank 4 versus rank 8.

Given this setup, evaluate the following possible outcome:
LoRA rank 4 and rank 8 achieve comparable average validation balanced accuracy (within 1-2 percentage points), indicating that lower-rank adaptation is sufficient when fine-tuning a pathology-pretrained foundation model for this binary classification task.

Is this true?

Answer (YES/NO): YES